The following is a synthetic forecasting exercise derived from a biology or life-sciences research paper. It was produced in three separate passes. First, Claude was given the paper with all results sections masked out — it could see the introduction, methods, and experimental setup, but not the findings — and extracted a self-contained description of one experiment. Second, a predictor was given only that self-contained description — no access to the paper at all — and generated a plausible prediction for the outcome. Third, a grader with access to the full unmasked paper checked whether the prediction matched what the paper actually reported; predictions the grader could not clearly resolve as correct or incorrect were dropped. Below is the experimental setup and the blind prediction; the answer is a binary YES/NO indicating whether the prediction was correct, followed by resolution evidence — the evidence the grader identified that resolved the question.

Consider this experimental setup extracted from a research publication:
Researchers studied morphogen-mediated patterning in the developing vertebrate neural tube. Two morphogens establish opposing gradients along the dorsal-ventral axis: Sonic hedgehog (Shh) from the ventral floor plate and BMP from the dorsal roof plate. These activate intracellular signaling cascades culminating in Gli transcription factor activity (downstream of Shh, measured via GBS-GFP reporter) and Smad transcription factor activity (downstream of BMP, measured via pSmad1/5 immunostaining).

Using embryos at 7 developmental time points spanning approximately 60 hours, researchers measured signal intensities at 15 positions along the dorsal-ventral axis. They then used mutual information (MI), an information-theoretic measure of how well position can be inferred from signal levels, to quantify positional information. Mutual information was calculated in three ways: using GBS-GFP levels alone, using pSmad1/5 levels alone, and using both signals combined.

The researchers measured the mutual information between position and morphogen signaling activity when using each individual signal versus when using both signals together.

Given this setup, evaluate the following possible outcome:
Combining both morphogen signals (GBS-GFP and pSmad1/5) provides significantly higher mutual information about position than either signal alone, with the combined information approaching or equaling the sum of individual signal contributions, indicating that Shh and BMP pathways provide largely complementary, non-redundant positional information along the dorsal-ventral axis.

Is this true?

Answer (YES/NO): YES